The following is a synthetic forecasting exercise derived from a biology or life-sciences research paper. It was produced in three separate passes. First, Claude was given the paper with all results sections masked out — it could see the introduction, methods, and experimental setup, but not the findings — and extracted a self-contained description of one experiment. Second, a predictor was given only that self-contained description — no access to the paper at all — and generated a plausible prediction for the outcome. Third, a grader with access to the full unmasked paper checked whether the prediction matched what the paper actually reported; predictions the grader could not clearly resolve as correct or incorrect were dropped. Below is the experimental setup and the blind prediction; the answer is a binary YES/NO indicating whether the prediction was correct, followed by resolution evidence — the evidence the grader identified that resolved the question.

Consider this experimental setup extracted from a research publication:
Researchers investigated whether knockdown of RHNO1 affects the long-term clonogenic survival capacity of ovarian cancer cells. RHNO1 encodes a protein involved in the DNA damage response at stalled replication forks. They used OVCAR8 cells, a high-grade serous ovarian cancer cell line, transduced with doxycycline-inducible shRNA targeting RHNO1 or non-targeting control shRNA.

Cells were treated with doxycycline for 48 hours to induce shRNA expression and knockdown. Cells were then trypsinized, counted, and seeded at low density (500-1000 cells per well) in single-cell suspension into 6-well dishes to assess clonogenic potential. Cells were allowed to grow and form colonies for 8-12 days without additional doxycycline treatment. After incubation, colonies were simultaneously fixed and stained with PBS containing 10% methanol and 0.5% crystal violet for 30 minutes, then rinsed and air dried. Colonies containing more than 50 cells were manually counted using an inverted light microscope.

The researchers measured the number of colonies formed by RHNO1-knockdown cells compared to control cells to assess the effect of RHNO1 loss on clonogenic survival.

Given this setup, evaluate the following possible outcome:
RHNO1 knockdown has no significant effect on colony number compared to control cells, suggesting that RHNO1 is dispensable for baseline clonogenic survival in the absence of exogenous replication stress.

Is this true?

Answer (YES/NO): NO